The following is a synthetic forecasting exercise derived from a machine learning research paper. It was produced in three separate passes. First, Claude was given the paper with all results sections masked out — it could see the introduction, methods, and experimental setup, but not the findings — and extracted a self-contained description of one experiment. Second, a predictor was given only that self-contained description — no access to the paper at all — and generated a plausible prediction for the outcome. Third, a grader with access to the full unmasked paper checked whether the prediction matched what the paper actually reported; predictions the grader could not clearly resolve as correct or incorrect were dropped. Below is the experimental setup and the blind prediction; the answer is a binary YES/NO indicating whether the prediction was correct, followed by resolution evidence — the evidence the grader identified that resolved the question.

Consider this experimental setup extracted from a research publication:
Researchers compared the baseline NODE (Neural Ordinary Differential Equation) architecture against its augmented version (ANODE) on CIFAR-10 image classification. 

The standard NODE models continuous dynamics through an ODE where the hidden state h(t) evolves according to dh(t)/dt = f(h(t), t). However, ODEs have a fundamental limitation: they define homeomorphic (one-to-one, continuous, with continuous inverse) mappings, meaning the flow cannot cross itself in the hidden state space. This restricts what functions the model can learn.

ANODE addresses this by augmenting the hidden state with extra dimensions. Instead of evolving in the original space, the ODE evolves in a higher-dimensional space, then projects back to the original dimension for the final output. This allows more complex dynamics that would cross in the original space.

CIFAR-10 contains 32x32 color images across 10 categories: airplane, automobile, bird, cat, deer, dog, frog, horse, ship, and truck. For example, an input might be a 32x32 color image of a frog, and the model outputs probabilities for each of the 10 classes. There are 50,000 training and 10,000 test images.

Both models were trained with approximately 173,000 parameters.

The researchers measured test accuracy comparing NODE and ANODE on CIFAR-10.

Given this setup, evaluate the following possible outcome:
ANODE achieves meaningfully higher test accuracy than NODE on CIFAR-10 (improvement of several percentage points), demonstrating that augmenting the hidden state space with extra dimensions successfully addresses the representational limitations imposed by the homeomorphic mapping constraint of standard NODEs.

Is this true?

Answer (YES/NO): YES